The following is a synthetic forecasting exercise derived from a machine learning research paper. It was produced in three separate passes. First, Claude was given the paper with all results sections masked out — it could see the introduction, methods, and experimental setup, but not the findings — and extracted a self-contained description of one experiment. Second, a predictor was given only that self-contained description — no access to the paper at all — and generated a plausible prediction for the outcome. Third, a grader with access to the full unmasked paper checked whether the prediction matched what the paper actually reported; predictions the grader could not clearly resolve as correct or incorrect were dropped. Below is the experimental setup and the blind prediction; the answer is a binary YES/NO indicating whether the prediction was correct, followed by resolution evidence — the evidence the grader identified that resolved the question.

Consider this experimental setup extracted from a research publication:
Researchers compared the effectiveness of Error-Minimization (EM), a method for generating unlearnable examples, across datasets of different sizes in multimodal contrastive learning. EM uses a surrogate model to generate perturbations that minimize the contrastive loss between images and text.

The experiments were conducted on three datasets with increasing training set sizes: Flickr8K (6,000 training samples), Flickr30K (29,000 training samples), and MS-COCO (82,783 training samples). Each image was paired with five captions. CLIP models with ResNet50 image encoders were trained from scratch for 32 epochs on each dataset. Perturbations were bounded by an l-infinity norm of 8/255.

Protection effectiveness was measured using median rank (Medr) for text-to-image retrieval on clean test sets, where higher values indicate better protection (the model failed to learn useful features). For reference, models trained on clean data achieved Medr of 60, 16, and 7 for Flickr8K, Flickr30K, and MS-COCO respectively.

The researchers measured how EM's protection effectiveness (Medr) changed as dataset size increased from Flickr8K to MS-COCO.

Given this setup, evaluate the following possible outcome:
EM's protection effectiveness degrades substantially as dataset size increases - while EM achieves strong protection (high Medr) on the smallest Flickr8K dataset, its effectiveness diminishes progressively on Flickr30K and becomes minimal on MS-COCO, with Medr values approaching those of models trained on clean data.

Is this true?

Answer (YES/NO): NO